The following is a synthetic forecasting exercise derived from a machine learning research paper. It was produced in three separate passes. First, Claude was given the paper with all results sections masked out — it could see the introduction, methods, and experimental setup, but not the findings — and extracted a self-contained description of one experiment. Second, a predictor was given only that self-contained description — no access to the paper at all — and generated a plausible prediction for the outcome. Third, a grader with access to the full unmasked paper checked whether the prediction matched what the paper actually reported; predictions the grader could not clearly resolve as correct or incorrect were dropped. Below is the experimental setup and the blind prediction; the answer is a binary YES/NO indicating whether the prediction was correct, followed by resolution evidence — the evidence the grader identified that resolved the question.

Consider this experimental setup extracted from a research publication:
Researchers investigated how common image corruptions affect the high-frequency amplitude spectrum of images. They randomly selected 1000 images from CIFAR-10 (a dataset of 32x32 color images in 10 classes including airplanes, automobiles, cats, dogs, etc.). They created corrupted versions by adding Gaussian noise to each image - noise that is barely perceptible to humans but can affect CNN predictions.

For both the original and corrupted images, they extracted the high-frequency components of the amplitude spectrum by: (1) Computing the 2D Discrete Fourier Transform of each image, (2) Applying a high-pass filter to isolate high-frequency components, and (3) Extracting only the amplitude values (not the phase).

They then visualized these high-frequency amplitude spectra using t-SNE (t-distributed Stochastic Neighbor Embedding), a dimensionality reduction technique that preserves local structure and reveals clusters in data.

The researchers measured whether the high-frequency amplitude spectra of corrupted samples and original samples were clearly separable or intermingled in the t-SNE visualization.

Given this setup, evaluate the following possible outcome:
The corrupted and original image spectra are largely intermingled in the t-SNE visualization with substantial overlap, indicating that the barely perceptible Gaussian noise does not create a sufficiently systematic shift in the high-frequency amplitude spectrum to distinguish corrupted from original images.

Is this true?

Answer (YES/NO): NO